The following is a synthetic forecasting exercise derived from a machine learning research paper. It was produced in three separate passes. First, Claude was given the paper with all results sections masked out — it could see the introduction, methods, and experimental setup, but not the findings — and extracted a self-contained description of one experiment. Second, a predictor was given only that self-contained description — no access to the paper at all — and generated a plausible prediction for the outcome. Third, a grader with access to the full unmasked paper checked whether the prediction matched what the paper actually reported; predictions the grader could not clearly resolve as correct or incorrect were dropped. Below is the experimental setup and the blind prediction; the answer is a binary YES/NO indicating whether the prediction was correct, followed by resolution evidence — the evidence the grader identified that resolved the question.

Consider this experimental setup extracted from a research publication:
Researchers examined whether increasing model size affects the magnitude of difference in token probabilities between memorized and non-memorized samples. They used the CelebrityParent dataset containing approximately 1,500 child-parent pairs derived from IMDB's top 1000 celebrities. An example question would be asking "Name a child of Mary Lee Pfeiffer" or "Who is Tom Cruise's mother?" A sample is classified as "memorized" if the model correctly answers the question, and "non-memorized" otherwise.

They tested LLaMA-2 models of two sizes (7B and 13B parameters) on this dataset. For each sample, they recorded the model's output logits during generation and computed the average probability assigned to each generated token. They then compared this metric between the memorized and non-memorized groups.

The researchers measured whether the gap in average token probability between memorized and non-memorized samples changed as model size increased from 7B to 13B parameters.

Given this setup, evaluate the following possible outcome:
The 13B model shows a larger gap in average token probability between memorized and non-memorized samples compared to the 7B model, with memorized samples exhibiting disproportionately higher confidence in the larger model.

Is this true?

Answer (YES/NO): NO